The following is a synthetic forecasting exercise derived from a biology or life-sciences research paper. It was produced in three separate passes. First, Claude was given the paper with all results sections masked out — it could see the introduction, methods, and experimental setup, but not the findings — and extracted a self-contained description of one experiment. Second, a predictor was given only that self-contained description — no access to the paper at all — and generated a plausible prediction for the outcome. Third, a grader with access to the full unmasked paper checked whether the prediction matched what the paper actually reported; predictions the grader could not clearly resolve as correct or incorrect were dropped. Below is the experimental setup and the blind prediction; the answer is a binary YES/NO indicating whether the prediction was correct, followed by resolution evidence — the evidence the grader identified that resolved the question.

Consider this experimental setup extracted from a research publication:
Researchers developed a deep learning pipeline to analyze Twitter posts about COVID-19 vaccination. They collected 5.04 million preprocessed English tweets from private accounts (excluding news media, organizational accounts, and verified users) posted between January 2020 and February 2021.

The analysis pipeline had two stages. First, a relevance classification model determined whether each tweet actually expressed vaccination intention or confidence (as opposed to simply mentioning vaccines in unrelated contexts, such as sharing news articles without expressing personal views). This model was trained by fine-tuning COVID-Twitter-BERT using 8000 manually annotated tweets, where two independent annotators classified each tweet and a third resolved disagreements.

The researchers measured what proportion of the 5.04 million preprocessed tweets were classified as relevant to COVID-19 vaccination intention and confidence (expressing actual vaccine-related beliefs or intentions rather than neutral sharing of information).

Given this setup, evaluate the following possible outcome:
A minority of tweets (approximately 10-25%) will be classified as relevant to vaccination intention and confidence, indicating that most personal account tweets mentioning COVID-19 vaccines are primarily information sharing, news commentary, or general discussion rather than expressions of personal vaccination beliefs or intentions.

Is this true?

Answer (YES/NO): NO